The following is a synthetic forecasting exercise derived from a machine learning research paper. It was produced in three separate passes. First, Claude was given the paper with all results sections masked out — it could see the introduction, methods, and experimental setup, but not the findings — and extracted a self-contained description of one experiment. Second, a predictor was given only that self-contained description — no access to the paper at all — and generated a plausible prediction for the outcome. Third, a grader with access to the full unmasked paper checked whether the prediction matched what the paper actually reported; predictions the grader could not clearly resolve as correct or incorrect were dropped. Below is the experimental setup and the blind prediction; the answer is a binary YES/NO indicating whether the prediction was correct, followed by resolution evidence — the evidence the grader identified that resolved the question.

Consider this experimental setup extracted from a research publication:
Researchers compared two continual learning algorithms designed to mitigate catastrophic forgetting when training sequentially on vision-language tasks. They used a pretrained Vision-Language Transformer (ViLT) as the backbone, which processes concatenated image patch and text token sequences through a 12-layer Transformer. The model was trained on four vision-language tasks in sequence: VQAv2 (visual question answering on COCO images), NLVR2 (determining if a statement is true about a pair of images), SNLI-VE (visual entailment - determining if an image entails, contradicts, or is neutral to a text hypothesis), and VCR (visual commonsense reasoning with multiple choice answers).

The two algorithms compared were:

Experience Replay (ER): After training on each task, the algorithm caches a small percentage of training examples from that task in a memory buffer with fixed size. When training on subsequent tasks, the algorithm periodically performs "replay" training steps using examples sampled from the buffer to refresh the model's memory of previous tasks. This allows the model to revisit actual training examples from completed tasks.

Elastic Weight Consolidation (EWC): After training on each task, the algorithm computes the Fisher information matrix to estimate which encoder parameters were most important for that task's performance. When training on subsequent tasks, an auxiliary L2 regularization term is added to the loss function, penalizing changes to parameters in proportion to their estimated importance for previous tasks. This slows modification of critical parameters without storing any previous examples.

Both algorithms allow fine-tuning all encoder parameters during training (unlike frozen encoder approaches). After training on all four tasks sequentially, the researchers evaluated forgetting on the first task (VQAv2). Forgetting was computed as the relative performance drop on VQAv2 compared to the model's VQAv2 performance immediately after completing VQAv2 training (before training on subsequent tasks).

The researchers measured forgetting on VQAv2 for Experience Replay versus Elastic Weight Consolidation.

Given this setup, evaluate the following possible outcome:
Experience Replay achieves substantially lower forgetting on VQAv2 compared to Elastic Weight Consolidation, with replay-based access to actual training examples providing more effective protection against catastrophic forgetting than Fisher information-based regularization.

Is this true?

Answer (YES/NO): YES